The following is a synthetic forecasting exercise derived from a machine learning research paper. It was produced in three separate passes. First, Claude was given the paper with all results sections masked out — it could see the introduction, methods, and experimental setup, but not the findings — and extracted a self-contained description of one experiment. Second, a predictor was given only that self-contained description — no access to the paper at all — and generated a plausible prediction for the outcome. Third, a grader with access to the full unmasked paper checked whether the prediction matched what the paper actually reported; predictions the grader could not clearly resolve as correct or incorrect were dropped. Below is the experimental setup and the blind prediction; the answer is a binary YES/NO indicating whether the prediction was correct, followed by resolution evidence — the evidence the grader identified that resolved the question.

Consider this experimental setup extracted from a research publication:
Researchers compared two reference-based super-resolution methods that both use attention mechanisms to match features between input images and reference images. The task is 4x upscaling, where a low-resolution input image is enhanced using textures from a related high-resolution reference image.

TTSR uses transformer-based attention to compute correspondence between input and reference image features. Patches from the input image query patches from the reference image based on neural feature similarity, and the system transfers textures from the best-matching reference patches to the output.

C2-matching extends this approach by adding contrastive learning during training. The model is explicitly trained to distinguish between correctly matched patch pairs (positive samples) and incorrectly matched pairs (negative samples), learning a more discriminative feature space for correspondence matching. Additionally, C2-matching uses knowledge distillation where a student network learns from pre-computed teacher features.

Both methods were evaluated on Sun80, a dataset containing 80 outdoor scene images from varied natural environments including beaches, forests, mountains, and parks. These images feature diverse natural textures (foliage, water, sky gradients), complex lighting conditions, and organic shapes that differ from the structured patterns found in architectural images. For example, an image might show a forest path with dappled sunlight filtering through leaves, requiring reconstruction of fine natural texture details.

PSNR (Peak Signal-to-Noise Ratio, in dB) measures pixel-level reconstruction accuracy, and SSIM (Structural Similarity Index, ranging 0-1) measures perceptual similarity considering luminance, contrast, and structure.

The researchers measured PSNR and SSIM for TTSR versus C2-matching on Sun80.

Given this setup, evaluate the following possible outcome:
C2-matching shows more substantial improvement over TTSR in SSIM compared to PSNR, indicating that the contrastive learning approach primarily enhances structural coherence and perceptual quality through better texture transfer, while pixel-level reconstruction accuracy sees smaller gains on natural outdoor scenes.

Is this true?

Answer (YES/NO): NO